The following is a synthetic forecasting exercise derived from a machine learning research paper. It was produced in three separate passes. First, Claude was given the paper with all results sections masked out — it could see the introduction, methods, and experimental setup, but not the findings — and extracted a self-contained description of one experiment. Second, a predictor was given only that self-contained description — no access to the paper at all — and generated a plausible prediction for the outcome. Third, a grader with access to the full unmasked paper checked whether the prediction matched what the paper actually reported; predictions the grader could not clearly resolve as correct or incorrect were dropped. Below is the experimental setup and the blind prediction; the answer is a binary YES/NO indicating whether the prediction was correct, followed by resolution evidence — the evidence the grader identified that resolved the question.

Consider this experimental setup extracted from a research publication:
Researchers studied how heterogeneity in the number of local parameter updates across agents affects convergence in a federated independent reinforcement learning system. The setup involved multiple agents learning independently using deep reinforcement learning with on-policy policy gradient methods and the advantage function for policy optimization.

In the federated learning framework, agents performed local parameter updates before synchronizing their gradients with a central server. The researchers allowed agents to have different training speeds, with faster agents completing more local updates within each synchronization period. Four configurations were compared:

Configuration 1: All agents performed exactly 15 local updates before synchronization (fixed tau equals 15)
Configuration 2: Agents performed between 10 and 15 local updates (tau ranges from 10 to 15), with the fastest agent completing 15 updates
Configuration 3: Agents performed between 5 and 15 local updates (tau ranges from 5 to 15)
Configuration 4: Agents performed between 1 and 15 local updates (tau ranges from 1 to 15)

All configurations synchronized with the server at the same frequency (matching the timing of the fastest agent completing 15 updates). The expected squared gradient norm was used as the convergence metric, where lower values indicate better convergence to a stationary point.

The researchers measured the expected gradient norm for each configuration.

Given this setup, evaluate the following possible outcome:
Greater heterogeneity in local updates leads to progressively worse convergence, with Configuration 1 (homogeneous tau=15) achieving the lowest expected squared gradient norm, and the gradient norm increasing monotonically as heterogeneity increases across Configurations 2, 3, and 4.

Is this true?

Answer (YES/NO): NO